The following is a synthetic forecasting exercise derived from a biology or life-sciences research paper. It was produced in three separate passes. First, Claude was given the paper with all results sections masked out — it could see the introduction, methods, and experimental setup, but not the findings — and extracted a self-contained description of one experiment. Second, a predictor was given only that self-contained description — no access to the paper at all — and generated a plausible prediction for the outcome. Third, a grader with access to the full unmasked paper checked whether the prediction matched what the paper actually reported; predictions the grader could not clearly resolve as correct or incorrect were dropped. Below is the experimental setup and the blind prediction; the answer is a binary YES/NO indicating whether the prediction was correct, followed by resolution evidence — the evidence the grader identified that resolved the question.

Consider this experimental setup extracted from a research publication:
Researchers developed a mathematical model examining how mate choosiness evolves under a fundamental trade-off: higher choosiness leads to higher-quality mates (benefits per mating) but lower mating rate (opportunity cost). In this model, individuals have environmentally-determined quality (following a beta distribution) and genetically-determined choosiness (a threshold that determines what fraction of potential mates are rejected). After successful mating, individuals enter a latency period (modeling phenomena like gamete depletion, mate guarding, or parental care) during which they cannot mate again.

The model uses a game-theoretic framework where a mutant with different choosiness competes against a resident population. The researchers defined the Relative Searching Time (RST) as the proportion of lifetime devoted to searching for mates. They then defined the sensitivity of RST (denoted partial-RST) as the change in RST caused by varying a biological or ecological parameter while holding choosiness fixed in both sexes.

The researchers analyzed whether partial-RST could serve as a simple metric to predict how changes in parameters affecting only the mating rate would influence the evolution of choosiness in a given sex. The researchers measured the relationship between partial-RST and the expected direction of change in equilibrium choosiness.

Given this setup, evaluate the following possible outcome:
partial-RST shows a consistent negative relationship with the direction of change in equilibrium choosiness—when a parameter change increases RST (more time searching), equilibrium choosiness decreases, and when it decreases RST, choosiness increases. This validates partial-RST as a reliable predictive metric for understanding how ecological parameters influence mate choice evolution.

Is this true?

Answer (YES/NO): YES